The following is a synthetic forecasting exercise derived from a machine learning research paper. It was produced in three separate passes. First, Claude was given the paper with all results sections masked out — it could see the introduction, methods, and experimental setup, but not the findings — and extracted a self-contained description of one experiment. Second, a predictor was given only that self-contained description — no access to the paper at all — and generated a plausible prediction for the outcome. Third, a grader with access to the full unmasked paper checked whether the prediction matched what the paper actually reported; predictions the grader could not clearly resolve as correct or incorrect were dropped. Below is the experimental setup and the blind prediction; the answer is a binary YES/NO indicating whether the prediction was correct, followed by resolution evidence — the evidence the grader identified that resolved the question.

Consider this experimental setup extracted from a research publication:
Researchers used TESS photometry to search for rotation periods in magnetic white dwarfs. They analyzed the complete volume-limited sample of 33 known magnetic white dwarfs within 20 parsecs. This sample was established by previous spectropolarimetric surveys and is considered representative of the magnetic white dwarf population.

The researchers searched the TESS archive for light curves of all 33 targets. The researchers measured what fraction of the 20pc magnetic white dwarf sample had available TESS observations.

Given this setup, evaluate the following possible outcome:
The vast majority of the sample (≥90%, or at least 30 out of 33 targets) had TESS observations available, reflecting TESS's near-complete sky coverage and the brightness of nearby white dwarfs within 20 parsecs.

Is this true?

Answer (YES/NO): NO